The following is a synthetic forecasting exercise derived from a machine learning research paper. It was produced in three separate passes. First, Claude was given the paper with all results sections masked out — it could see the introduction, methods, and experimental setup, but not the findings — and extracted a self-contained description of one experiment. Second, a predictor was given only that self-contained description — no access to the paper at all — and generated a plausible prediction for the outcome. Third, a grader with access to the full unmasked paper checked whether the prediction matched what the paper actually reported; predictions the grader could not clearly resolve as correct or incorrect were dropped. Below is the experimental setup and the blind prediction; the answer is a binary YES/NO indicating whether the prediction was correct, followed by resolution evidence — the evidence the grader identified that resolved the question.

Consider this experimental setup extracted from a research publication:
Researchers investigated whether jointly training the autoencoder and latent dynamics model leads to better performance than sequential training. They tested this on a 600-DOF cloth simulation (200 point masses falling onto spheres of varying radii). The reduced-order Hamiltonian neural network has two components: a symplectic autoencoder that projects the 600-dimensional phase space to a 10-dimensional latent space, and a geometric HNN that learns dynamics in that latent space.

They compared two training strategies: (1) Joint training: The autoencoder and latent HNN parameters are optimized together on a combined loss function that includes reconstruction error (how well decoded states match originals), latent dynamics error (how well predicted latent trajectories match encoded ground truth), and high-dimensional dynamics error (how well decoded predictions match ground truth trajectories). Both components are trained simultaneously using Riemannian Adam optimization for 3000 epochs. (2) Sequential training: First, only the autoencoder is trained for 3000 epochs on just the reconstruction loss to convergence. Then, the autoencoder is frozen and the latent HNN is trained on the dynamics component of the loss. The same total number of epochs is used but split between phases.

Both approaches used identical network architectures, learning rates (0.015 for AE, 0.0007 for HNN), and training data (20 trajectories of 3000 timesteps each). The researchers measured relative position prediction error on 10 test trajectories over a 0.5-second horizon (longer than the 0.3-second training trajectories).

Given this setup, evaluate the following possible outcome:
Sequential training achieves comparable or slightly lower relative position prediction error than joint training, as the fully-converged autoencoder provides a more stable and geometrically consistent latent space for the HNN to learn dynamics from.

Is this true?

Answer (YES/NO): NO